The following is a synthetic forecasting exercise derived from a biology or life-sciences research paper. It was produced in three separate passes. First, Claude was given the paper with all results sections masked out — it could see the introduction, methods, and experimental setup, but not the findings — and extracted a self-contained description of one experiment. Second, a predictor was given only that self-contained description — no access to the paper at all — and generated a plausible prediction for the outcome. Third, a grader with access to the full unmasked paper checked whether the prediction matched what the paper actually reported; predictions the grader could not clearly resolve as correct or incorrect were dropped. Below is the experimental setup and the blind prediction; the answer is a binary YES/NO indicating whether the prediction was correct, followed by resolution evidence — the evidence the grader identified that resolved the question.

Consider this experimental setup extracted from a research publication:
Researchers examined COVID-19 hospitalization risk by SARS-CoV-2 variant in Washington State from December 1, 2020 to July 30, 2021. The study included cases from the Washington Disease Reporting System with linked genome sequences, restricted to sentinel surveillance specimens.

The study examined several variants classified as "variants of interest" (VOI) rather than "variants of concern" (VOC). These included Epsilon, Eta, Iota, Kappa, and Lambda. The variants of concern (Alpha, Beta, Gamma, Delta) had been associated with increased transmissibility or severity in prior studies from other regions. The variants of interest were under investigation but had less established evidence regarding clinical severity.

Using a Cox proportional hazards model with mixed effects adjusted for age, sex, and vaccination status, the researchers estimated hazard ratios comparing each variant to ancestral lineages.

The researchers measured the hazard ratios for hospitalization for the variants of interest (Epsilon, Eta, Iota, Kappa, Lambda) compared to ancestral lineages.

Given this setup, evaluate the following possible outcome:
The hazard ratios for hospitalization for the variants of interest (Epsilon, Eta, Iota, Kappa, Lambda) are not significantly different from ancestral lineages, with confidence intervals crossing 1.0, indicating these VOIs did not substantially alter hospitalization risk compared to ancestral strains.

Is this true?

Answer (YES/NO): YES